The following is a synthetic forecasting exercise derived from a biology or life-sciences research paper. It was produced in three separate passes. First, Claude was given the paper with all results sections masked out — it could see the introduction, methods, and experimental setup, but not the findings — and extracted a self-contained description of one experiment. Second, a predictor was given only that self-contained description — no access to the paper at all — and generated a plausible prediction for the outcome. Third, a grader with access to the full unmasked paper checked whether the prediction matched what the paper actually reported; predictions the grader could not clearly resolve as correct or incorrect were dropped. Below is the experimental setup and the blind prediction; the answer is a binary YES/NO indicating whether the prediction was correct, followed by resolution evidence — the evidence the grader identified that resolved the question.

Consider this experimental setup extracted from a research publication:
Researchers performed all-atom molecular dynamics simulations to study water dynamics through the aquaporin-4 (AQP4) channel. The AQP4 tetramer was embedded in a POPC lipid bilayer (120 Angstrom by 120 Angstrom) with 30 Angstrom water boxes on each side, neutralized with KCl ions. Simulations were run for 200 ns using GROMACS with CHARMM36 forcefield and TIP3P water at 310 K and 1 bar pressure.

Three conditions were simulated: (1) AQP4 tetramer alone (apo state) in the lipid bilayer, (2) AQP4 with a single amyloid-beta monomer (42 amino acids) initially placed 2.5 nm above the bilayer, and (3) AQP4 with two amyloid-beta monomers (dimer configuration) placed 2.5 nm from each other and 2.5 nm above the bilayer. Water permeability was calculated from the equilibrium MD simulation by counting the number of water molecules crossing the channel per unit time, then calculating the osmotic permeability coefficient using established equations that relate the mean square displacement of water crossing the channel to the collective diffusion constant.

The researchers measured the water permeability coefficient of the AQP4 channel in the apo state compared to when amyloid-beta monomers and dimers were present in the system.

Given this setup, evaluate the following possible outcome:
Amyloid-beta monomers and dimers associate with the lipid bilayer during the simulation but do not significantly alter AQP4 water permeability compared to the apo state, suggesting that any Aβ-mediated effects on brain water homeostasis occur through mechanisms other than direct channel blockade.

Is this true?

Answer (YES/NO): NO